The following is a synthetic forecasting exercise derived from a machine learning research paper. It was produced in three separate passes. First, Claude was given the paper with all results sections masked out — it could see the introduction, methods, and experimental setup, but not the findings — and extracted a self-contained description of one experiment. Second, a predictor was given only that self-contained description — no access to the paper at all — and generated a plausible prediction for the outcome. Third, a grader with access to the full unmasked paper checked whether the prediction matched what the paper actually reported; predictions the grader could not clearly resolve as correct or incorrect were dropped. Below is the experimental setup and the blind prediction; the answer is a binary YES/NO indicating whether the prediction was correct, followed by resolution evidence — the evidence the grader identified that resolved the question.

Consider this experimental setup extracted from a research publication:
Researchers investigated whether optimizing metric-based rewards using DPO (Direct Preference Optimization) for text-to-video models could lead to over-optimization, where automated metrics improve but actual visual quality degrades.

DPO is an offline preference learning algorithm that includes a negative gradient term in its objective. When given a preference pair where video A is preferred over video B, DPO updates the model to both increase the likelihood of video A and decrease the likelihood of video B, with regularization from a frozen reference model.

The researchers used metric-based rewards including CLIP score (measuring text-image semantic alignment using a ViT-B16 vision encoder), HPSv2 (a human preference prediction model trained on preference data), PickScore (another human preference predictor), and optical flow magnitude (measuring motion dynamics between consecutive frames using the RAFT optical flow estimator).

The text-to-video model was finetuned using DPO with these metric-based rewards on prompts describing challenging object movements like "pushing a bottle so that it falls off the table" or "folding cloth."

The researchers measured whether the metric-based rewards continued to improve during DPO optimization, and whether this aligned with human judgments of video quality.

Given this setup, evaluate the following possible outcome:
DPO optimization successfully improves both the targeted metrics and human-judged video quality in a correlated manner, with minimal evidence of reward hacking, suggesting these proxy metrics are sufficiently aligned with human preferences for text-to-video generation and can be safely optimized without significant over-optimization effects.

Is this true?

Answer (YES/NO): NO